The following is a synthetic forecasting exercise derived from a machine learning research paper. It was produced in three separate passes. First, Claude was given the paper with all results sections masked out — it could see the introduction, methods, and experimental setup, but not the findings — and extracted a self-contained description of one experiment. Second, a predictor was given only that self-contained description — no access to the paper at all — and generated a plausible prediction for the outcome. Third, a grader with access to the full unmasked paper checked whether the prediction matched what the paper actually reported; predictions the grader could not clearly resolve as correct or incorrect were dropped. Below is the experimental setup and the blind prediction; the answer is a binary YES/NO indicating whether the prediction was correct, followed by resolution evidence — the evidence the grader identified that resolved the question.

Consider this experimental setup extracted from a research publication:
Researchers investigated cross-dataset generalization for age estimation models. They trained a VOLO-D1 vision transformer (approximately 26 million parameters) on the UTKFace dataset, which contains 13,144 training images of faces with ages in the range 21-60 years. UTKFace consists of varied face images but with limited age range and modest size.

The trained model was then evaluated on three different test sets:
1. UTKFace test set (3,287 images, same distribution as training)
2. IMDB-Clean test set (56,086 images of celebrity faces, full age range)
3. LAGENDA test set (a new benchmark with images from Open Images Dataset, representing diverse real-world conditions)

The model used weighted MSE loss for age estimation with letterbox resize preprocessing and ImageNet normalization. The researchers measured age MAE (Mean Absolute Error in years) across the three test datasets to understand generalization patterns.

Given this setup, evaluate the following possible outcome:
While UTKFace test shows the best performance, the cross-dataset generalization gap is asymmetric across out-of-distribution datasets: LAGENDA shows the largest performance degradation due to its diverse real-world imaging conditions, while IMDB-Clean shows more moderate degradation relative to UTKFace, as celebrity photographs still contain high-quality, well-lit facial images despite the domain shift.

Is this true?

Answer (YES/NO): YES